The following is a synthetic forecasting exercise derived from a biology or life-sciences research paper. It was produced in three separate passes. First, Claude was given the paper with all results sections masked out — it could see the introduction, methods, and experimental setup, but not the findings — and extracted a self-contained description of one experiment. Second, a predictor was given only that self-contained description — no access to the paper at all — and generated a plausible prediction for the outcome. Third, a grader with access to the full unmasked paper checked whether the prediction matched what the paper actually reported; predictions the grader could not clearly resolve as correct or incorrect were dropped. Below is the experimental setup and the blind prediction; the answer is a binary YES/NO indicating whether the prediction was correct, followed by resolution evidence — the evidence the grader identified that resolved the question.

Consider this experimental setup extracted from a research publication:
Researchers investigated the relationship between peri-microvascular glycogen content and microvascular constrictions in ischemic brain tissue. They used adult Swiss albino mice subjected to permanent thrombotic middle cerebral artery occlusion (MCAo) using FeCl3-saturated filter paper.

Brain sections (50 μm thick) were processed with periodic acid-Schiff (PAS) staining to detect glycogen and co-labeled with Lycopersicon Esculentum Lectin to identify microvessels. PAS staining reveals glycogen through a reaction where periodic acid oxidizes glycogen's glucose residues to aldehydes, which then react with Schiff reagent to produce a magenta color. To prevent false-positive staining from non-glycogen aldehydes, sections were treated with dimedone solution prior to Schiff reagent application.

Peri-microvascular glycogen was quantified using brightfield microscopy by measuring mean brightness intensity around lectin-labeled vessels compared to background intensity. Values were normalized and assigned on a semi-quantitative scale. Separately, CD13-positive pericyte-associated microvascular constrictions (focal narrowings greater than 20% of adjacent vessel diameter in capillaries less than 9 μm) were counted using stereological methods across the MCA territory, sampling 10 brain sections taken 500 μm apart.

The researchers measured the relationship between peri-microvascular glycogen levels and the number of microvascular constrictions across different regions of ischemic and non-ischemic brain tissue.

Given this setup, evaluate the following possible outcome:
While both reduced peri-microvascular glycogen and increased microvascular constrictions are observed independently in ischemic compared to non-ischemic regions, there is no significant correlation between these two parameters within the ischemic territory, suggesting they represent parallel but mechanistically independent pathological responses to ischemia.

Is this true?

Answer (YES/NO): NO